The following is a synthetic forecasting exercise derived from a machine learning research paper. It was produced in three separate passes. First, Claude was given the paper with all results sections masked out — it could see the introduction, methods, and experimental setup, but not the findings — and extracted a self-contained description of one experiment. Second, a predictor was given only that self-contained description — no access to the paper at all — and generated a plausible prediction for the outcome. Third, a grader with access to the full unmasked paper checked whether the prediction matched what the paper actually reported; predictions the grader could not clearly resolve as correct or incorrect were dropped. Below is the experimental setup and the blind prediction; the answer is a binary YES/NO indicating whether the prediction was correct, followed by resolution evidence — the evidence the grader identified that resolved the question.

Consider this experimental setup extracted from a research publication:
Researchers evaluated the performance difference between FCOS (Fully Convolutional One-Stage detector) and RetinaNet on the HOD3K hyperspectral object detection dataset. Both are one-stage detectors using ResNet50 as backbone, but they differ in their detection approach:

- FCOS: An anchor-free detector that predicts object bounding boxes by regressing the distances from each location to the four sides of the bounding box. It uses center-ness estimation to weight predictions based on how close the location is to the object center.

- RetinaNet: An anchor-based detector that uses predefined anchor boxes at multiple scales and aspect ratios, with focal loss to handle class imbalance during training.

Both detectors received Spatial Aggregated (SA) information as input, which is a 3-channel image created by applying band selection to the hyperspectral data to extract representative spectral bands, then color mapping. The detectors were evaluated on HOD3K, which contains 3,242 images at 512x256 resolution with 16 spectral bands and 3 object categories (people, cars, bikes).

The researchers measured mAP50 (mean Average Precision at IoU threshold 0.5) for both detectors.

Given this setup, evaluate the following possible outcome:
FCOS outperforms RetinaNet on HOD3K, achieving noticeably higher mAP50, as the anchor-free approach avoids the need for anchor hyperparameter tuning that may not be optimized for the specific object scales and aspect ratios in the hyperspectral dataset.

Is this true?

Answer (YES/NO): NO